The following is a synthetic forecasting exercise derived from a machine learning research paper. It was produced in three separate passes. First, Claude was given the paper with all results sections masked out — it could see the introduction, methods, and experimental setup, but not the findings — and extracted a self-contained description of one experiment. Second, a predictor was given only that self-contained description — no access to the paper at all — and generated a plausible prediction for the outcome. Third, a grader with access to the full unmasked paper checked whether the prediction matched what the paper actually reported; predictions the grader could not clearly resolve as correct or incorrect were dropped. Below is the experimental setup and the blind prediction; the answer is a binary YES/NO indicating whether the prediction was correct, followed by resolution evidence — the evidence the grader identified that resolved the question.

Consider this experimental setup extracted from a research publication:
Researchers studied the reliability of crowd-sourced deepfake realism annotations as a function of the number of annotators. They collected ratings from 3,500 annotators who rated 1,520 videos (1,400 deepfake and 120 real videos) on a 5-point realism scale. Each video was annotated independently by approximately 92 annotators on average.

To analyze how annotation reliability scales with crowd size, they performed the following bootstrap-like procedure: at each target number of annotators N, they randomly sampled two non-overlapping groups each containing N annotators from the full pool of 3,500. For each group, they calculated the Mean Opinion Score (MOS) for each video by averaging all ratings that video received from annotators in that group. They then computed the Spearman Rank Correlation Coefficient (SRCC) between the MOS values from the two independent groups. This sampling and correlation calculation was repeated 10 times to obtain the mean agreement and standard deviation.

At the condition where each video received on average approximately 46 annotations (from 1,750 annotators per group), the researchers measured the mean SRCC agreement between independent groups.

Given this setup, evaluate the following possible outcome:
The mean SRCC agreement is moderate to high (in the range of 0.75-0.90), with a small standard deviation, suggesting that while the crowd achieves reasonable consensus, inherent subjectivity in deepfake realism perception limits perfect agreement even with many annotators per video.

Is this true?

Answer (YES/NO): NO